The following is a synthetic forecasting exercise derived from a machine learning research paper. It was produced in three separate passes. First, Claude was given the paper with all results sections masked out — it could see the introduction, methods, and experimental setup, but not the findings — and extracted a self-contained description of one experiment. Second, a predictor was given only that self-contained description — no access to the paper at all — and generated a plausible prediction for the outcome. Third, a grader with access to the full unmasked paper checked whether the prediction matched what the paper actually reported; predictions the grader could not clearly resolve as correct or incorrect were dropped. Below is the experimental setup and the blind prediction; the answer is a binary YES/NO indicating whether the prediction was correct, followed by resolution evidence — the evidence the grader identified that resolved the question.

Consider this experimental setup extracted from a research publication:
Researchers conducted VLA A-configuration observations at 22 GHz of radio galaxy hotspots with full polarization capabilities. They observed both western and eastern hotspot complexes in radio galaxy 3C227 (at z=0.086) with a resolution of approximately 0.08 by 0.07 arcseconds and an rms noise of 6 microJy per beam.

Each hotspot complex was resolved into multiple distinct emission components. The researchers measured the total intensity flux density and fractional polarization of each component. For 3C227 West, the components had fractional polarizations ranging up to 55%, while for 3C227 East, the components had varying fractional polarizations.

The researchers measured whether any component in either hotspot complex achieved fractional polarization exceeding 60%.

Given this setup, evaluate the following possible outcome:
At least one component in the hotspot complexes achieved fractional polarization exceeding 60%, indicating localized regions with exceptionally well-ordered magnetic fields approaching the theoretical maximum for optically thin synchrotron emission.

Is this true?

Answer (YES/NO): YES